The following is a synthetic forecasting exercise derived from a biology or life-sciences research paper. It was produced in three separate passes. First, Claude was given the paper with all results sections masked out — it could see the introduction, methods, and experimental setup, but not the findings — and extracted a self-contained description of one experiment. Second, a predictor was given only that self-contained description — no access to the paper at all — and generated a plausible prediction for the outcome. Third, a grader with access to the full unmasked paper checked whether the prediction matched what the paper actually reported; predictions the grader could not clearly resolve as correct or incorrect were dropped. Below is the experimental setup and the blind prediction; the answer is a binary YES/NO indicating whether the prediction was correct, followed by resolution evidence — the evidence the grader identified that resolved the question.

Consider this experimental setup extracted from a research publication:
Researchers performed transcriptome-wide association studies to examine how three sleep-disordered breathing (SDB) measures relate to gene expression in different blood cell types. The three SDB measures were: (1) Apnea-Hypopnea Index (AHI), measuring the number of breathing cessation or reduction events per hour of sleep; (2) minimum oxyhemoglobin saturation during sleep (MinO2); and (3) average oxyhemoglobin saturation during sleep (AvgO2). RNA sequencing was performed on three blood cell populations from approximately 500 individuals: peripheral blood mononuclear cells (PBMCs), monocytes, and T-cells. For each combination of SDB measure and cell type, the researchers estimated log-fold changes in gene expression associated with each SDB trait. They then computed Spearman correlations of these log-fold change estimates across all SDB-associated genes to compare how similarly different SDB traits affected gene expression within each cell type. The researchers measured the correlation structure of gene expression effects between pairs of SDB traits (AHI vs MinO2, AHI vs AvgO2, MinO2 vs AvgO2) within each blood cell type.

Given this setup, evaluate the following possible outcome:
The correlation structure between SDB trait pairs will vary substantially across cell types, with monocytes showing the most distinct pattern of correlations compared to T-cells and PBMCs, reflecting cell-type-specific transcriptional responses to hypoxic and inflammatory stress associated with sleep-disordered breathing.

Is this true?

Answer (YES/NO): NO